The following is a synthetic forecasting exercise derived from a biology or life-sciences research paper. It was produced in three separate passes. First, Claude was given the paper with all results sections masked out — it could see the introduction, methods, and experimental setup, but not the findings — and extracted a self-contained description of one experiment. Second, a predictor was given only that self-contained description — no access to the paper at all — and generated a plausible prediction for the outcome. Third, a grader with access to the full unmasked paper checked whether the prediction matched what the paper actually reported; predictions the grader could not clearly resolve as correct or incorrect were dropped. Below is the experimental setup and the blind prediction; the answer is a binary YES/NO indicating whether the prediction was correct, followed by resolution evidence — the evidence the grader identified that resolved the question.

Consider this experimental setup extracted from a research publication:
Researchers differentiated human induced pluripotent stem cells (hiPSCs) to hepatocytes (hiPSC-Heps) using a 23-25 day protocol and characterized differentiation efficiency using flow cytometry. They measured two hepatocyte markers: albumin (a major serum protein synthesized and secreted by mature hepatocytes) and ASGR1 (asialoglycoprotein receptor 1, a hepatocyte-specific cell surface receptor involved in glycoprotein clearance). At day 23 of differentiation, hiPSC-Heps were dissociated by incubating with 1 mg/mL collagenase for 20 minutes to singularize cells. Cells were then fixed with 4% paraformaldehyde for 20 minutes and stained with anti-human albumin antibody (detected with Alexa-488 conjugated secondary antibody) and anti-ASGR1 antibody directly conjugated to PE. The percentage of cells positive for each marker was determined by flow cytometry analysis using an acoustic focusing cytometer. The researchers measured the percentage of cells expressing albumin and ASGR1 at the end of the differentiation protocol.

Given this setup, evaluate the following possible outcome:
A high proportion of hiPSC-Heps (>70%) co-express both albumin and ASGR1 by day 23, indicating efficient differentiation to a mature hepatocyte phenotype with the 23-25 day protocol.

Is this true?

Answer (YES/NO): NO